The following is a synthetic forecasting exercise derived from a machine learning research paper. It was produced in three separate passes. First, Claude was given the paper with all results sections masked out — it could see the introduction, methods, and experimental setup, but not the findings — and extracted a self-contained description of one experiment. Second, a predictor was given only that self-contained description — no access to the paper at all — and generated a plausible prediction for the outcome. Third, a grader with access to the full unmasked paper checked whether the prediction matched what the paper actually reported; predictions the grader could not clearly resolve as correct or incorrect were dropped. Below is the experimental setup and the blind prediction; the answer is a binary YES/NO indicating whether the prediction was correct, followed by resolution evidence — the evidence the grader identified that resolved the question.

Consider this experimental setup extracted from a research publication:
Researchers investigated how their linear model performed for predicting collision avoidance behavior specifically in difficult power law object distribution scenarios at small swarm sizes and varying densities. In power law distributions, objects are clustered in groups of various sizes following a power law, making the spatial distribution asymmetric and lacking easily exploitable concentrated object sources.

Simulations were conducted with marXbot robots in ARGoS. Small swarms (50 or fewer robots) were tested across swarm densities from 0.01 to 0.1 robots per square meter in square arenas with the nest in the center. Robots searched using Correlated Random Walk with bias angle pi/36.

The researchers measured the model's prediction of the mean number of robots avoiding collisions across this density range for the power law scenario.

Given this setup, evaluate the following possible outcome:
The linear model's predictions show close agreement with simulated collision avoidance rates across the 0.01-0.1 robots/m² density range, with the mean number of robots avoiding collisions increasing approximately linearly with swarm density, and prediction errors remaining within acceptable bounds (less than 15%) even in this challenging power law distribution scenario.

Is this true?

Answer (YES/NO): NO